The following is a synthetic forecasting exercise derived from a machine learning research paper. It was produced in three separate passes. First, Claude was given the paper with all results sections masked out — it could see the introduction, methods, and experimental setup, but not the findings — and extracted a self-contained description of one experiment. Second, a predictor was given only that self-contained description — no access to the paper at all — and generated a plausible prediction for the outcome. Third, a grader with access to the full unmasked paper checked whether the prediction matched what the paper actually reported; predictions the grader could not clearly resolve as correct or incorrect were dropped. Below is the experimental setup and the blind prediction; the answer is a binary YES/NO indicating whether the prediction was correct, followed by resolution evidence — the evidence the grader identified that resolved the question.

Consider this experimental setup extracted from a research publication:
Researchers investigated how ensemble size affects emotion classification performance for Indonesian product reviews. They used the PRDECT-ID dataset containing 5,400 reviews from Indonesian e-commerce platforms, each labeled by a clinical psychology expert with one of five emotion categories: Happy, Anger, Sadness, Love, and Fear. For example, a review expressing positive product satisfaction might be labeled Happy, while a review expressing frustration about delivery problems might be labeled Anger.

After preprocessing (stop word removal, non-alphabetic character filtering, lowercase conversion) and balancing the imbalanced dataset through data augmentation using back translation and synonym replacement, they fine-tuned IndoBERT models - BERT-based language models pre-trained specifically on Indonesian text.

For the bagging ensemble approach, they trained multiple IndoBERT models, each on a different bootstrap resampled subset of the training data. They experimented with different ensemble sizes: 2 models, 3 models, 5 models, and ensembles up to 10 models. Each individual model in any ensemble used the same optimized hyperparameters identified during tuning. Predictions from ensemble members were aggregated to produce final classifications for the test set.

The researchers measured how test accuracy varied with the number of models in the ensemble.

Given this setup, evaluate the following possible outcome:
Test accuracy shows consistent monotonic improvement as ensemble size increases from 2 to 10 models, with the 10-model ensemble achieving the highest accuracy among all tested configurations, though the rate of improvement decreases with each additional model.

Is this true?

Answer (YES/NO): NO